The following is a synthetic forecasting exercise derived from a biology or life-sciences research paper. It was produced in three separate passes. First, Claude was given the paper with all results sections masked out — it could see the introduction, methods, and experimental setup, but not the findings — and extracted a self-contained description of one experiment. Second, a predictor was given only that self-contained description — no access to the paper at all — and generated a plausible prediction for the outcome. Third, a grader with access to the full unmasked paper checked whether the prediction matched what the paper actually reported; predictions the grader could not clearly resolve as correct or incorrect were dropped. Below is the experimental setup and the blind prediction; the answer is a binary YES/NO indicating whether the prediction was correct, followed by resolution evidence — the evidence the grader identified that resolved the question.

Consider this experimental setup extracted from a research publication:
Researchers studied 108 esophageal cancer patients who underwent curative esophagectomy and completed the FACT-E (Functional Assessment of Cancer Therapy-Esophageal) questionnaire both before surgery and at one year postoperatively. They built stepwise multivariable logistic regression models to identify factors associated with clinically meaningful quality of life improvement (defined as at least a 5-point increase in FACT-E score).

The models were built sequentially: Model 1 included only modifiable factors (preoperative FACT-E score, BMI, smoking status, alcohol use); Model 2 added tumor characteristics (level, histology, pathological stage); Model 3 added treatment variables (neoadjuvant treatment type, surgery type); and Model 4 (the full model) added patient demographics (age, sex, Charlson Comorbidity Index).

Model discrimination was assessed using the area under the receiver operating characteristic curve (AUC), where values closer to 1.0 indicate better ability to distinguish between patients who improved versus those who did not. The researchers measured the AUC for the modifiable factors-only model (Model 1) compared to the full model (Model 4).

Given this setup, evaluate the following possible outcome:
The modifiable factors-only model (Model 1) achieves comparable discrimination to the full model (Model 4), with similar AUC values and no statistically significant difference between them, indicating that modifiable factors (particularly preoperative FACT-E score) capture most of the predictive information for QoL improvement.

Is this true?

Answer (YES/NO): NO